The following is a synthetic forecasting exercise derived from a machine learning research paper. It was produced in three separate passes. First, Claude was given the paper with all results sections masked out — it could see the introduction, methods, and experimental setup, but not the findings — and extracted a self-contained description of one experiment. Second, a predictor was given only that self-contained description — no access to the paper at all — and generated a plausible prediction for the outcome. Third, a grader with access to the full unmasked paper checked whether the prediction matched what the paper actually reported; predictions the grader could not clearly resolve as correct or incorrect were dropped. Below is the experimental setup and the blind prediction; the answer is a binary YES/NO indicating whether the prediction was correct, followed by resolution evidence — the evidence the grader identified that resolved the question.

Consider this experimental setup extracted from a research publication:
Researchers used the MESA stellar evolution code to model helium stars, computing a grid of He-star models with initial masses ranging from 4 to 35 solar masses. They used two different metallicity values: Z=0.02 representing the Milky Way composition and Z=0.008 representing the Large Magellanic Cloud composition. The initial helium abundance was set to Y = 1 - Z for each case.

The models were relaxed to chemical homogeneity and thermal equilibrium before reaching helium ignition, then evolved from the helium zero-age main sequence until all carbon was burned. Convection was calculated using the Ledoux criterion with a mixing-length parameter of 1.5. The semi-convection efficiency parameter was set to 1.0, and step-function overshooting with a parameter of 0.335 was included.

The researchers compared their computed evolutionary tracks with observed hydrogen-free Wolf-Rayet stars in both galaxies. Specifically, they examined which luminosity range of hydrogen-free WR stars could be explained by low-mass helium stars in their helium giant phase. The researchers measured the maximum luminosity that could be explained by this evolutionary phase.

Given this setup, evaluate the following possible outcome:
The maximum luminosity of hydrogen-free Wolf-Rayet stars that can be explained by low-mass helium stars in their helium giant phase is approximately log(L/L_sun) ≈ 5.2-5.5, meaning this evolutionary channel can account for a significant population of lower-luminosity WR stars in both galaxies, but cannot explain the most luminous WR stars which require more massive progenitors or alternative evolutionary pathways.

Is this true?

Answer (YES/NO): NO